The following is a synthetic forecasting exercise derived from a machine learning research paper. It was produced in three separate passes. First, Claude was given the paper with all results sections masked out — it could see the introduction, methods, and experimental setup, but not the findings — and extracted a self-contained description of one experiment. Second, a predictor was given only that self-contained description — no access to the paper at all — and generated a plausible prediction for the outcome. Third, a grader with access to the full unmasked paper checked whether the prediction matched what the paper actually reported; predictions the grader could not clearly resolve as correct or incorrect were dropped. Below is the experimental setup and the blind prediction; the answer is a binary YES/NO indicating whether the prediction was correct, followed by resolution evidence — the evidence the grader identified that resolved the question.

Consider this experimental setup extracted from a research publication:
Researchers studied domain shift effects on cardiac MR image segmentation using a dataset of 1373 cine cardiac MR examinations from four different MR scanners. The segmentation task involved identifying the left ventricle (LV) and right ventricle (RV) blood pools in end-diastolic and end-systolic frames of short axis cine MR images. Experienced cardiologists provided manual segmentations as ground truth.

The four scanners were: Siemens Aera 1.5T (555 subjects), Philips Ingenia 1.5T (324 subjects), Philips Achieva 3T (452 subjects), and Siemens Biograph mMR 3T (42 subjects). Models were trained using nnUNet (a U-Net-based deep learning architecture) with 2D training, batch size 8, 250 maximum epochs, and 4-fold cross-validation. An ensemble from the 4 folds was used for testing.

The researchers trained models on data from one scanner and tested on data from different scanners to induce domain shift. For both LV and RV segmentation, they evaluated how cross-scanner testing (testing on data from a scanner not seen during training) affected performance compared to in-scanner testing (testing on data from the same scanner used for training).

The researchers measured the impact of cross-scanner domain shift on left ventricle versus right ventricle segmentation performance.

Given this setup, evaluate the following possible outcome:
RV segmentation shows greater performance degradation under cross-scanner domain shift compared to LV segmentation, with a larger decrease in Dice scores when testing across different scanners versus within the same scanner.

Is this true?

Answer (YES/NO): YES